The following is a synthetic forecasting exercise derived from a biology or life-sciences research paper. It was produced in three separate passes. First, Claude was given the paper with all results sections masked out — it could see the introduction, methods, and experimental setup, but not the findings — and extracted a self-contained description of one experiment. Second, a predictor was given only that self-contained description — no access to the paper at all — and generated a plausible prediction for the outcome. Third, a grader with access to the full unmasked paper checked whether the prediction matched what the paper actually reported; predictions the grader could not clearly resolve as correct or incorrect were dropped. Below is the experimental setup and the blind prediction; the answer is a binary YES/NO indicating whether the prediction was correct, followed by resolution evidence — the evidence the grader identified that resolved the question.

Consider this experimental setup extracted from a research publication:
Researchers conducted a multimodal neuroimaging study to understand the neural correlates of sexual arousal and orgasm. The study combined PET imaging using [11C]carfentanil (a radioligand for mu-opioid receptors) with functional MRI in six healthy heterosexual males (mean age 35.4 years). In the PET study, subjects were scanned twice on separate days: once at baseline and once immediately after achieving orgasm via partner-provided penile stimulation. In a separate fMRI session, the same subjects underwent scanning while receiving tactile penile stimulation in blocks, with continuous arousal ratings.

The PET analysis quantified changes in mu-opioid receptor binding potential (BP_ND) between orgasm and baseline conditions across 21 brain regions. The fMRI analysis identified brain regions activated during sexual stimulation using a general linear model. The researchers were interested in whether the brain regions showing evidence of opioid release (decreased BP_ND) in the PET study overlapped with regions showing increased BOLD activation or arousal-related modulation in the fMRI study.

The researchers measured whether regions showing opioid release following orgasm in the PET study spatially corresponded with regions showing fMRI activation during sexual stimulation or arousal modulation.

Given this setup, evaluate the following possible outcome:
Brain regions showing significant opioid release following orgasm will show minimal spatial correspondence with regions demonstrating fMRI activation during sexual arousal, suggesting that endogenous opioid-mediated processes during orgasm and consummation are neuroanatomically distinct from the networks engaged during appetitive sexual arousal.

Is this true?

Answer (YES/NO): NO